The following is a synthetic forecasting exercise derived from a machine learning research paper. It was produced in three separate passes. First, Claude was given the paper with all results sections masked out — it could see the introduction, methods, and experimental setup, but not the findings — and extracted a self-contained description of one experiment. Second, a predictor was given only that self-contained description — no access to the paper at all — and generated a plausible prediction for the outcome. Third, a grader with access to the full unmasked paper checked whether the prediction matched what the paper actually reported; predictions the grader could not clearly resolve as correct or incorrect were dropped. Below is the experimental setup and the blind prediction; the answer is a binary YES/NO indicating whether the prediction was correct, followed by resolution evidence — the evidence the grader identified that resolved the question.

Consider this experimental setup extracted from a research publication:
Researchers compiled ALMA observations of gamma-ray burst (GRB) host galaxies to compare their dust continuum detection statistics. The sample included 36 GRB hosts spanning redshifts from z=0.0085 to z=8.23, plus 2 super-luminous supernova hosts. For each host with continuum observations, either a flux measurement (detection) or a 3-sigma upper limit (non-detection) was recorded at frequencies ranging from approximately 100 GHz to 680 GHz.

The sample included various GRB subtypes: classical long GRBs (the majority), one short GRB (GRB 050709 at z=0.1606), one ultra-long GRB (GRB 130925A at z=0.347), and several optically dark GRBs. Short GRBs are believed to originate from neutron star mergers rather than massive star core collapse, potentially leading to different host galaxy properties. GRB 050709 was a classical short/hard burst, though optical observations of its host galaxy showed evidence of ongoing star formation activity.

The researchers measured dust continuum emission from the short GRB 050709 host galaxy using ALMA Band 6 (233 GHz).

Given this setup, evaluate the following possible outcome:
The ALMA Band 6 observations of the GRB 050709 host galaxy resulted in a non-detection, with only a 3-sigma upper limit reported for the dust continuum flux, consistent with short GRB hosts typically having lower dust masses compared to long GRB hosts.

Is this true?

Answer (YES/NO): NO